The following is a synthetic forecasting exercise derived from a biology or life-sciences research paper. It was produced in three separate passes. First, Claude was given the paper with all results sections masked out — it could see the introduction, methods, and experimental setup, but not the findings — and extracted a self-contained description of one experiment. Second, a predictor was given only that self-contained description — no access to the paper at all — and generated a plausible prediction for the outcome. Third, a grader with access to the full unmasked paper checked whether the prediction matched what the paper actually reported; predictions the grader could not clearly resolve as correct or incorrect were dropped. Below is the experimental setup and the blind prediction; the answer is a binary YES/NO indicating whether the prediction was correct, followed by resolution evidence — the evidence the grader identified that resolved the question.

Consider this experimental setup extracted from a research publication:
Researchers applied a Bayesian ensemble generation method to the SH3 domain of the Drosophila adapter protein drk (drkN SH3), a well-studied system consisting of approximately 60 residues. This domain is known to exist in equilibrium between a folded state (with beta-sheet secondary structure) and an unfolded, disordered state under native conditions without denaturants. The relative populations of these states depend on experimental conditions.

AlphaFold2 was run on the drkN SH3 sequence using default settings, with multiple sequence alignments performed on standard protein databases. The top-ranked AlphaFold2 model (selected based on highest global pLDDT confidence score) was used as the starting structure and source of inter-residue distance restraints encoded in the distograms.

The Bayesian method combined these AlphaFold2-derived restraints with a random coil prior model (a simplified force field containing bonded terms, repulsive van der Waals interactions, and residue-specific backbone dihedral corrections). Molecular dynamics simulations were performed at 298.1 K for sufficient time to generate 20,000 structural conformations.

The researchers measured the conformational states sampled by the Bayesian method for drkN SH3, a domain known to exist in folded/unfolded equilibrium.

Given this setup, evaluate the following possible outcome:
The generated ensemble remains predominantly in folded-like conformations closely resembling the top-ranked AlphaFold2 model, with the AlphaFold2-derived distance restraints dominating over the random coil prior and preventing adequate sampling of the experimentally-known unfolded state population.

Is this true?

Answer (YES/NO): YES